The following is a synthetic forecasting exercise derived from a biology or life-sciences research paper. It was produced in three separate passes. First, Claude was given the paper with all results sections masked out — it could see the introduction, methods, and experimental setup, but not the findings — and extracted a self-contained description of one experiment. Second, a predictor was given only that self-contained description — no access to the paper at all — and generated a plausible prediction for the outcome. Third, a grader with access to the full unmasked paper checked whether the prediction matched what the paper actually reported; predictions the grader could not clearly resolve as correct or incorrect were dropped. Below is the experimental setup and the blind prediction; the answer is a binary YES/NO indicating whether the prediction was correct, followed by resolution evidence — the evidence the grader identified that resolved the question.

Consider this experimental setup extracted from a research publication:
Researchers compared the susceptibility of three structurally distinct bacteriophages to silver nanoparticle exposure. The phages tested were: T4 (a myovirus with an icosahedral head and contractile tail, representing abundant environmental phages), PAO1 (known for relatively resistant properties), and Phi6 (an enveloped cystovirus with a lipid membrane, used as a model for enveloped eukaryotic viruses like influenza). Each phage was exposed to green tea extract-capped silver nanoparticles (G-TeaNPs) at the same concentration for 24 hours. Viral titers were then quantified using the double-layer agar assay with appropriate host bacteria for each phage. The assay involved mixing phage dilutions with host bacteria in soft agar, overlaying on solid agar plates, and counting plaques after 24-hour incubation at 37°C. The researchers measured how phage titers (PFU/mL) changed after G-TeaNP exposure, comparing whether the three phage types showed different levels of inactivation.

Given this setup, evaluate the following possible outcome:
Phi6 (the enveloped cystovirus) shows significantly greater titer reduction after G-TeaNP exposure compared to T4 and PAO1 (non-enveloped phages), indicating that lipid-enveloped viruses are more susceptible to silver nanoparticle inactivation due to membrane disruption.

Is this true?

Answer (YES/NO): NO